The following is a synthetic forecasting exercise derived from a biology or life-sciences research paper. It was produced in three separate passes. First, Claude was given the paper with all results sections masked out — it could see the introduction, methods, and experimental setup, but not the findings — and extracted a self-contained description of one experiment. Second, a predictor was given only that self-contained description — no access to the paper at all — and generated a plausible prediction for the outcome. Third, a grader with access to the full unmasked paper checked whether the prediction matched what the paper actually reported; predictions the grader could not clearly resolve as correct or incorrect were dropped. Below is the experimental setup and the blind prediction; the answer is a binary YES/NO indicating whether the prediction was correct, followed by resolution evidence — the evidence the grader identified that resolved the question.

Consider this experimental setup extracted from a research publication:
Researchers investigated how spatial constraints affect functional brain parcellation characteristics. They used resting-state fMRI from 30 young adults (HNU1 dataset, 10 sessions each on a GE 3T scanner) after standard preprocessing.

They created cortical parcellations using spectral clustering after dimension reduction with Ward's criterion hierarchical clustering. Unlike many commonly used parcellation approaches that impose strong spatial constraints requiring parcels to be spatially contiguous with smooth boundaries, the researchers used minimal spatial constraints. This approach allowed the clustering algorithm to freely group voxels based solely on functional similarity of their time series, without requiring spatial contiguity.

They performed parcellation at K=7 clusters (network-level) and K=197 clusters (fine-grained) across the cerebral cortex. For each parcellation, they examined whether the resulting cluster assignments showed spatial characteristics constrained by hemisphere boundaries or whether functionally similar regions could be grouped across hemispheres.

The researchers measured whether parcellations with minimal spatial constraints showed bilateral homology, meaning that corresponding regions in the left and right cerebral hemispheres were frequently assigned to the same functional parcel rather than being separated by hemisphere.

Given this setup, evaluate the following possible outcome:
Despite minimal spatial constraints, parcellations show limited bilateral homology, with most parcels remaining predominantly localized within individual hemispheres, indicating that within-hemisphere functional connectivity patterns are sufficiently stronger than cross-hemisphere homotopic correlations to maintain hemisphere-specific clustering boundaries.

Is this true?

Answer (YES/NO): NO